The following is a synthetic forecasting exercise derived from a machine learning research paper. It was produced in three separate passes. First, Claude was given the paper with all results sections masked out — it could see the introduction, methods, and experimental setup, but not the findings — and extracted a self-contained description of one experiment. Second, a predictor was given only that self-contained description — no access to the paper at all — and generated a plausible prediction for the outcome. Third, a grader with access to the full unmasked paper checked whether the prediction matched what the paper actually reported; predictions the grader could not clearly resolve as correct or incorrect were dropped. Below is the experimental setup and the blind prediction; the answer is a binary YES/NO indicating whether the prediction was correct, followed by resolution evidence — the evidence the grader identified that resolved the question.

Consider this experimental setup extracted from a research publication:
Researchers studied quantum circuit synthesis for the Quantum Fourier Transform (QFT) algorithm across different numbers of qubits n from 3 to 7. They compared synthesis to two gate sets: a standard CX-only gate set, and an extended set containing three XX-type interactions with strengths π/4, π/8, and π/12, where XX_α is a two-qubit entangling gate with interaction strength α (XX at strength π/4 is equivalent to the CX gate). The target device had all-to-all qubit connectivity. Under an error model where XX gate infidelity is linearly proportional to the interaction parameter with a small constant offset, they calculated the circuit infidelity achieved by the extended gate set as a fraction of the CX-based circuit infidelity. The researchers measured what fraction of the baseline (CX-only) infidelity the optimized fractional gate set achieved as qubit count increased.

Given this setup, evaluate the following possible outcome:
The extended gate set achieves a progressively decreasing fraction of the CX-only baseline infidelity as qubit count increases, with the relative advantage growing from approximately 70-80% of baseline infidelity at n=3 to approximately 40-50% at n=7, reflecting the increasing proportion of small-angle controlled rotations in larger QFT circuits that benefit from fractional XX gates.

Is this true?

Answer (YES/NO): NO